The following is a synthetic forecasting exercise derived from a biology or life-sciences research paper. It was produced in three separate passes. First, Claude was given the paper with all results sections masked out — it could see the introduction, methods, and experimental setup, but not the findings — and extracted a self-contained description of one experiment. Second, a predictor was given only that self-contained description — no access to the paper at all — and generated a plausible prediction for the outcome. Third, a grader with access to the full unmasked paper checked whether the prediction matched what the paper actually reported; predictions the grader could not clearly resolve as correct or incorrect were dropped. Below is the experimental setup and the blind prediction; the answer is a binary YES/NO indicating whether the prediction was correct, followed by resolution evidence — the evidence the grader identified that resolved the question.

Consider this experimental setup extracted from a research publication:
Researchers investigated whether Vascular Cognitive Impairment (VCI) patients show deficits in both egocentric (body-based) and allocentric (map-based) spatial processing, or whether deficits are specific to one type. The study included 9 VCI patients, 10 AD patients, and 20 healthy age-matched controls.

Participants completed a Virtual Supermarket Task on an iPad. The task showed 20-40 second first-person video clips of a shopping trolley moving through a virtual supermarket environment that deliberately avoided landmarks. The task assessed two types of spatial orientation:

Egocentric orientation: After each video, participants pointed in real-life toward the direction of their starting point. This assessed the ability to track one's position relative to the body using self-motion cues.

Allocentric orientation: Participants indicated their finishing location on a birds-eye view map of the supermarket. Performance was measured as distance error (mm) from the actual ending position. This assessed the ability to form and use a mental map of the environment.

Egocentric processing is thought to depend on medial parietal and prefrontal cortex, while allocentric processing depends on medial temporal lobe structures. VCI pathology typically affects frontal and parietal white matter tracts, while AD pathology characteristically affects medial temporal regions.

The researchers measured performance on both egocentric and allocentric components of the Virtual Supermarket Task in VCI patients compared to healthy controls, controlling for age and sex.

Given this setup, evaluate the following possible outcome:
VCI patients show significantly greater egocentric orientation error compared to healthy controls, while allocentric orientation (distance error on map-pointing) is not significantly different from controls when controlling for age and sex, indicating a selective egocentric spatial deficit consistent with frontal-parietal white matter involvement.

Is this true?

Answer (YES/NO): NO